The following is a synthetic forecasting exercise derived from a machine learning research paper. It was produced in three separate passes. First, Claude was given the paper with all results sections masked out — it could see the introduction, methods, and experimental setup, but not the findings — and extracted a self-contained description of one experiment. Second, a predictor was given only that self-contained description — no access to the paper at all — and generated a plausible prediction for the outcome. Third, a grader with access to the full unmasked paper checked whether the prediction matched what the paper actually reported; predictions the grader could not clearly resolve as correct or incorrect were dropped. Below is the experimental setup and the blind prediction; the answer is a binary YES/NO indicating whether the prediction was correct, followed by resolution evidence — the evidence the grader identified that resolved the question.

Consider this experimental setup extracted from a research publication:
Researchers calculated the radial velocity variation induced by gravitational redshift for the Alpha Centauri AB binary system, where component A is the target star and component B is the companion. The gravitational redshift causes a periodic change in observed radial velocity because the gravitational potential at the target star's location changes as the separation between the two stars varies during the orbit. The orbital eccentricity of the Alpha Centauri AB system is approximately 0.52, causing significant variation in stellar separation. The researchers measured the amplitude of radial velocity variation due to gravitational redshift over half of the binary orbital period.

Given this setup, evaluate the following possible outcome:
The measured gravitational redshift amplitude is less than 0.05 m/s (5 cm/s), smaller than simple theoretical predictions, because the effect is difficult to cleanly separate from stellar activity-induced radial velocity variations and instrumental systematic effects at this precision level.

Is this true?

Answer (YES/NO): NO